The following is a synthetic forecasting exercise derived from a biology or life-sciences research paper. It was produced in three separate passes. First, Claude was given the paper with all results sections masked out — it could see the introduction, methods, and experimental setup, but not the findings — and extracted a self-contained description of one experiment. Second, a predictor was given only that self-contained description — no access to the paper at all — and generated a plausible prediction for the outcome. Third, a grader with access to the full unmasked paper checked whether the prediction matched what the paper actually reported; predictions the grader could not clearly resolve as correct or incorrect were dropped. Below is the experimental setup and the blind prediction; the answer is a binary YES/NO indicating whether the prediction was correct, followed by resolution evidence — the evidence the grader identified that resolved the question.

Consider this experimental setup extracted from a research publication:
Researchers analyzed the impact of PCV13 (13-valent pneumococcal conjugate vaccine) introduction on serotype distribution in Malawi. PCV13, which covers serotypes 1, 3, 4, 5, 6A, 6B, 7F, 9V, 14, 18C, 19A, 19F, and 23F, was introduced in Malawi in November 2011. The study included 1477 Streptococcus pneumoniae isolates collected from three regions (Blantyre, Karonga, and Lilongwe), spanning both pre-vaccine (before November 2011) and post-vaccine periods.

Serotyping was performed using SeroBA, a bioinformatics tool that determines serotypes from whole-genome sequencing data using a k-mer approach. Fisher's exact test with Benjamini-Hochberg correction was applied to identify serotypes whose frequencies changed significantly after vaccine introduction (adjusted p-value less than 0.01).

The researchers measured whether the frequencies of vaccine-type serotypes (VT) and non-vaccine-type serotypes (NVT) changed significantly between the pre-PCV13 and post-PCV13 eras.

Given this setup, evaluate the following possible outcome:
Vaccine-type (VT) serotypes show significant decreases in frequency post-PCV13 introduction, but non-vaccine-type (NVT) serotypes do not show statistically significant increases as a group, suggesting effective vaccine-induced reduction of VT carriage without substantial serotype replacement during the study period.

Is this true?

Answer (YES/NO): NO